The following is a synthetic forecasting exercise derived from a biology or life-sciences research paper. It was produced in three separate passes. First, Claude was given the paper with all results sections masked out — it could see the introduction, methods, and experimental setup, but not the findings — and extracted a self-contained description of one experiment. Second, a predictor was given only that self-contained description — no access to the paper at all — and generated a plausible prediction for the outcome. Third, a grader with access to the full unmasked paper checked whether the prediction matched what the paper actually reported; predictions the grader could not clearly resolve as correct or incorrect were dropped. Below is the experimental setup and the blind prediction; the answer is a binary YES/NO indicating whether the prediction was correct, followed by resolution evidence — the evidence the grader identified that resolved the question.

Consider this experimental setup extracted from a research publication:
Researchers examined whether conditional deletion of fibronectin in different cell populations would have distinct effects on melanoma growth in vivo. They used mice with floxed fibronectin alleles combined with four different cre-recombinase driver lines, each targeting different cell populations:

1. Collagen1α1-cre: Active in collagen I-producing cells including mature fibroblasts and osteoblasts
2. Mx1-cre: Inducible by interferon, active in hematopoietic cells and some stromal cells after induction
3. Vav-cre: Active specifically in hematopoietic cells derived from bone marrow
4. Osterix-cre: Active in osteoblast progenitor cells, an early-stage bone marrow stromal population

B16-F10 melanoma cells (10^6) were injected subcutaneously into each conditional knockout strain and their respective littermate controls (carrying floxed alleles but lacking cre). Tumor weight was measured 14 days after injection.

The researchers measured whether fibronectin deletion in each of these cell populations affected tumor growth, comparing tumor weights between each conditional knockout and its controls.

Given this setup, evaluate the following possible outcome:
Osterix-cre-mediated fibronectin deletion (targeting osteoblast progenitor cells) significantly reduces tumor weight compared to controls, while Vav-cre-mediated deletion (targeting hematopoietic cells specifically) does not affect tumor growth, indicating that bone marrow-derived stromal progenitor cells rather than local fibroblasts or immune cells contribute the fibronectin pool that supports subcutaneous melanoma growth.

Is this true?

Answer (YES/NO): NO